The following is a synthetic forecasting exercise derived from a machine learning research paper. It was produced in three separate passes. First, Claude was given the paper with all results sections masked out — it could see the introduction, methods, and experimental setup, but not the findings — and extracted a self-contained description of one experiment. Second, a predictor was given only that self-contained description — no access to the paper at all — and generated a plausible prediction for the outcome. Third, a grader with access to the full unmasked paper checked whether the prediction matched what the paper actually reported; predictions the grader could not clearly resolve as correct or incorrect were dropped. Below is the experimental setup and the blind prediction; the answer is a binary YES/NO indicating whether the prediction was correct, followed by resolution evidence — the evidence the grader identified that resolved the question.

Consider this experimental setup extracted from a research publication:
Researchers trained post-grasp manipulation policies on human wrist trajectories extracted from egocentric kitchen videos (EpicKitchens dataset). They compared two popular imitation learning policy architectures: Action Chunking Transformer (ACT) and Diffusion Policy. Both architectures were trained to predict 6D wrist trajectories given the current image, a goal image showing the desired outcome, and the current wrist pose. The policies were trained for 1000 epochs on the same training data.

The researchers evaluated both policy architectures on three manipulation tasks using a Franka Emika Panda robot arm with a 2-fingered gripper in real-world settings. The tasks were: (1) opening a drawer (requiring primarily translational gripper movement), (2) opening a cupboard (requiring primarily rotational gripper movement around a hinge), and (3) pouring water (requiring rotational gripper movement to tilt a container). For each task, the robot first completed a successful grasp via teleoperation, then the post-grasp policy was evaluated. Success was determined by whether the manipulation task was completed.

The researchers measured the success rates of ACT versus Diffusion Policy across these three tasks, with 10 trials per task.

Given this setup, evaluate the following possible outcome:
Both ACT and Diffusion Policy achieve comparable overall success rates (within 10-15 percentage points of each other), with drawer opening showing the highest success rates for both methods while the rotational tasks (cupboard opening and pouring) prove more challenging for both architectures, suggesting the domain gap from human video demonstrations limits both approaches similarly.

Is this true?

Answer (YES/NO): NO